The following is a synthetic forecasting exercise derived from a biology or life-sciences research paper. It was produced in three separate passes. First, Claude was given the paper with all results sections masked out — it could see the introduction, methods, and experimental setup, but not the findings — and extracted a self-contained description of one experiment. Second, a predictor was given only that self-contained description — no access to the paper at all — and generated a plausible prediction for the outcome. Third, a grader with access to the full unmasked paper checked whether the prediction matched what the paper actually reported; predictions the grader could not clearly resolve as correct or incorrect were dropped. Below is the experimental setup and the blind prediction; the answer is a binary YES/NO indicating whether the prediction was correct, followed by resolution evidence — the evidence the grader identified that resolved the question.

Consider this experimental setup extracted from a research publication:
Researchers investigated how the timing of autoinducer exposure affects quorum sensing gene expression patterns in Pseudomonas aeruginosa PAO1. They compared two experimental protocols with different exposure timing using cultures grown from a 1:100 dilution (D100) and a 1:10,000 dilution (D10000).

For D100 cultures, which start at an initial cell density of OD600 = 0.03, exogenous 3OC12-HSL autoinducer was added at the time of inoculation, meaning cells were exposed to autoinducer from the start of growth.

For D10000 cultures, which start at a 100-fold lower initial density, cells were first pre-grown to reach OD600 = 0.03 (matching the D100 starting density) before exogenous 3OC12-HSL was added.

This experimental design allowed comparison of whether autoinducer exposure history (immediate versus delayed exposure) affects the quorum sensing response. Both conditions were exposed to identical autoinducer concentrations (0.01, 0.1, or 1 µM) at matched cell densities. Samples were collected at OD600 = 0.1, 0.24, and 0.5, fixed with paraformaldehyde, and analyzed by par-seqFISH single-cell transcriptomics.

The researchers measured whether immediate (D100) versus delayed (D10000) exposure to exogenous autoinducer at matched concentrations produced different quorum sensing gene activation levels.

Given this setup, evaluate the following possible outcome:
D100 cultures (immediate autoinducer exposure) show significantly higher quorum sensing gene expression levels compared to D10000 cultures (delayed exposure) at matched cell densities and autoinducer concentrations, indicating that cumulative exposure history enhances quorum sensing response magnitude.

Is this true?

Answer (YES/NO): NO